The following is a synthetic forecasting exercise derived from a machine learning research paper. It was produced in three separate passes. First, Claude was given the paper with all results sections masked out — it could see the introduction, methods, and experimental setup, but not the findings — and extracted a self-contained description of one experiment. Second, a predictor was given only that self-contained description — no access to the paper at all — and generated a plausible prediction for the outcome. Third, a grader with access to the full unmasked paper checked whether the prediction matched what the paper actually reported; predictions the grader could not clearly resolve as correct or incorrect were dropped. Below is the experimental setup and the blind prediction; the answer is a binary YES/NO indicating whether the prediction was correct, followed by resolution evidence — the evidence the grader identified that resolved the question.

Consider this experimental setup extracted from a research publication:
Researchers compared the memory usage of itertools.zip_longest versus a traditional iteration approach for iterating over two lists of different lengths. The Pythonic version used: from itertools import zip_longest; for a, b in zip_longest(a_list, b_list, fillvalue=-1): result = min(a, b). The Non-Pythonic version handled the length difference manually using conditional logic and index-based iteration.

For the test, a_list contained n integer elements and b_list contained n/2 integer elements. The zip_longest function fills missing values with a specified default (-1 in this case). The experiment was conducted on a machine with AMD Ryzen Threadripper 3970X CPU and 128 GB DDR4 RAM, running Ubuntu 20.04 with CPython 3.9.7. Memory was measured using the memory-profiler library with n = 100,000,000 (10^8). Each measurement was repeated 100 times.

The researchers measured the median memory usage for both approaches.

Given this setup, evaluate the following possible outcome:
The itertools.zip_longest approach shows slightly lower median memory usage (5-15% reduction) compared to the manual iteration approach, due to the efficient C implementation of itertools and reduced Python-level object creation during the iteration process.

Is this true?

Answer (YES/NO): NO